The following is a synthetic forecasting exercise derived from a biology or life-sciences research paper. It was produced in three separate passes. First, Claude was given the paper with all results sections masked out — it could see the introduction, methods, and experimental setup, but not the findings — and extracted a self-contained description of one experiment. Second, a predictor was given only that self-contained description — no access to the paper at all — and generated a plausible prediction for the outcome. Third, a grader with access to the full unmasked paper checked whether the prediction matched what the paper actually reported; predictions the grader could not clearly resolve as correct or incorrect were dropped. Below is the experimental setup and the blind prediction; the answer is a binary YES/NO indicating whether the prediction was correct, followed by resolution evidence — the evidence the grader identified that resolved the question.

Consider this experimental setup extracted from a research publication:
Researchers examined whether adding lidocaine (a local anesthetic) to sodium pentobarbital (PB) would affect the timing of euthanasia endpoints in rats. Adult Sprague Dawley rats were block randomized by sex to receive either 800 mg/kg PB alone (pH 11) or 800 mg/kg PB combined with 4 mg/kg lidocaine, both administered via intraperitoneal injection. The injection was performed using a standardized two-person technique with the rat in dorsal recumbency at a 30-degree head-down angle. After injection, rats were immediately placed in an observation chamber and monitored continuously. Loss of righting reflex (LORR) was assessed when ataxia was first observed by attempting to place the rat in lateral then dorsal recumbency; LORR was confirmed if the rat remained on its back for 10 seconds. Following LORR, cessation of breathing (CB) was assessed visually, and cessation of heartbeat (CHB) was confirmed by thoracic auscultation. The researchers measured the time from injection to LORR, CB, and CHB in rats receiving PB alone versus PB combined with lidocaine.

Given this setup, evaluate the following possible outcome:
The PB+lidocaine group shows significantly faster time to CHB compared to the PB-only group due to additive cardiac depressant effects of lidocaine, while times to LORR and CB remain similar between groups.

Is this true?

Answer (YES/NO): NO